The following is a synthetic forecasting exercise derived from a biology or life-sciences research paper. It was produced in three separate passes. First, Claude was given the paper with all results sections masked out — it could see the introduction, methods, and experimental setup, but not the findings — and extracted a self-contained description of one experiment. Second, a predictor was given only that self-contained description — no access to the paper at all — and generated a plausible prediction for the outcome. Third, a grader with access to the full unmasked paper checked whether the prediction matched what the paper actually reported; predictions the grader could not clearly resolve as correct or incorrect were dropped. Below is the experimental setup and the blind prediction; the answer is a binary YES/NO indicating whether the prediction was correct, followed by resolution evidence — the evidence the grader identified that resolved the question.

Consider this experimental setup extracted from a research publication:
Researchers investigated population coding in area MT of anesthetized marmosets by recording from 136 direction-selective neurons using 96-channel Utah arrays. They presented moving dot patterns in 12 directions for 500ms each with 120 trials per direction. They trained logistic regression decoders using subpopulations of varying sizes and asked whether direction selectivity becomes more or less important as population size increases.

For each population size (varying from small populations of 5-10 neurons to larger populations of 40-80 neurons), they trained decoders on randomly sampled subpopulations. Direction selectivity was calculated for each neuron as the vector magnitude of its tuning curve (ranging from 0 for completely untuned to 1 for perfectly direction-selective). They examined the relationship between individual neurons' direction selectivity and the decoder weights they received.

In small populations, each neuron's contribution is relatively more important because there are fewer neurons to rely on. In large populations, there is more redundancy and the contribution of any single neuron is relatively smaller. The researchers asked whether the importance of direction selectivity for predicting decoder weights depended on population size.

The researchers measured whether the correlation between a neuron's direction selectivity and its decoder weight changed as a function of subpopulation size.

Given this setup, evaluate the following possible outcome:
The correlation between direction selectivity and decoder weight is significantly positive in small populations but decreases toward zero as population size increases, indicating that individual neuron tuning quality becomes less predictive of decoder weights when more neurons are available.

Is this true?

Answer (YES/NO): NO